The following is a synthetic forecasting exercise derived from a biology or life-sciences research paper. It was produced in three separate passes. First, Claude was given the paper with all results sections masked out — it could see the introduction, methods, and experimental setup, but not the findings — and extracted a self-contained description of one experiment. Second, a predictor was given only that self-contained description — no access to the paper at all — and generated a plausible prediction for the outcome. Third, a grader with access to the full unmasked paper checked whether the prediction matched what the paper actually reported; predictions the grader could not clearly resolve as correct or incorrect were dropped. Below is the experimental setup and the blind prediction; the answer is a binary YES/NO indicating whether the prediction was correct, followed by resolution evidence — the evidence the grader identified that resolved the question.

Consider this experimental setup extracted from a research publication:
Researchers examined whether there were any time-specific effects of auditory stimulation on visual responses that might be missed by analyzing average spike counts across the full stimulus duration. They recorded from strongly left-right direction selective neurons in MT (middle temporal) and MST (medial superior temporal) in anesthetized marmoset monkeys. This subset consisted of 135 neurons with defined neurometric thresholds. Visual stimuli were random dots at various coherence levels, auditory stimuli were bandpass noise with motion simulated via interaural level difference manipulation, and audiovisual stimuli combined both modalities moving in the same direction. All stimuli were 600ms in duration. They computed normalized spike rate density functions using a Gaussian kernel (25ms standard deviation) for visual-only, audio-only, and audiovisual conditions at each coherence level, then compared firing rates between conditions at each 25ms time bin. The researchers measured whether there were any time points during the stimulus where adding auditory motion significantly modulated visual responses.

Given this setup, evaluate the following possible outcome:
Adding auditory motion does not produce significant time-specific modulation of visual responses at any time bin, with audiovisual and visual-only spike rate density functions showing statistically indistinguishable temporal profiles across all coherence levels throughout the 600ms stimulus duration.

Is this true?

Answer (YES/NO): YES